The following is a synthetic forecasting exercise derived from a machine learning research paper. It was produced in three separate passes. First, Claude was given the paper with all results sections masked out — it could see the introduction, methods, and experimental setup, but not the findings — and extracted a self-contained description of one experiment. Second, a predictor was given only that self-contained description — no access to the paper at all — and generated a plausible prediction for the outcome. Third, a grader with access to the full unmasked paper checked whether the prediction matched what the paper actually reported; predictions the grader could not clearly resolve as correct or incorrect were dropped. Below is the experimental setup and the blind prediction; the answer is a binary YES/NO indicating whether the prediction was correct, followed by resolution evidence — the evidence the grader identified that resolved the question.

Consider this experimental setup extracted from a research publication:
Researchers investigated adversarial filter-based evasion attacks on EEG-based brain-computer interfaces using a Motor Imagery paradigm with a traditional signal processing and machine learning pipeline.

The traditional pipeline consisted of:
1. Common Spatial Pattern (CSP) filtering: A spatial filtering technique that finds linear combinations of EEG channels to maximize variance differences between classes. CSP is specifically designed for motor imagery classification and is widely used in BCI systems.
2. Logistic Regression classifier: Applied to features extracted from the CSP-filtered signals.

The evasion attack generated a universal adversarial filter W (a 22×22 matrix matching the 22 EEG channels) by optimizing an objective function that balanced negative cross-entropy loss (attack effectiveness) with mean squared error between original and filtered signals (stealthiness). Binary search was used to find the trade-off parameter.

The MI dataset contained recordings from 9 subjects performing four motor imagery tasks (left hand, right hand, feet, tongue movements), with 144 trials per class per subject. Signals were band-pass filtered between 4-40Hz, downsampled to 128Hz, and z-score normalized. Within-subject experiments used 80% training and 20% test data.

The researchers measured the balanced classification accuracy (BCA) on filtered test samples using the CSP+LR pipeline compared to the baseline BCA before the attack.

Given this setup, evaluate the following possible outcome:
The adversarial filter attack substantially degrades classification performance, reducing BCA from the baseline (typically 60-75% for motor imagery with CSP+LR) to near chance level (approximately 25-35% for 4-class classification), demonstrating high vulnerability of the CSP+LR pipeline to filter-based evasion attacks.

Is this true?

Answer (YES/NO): YES